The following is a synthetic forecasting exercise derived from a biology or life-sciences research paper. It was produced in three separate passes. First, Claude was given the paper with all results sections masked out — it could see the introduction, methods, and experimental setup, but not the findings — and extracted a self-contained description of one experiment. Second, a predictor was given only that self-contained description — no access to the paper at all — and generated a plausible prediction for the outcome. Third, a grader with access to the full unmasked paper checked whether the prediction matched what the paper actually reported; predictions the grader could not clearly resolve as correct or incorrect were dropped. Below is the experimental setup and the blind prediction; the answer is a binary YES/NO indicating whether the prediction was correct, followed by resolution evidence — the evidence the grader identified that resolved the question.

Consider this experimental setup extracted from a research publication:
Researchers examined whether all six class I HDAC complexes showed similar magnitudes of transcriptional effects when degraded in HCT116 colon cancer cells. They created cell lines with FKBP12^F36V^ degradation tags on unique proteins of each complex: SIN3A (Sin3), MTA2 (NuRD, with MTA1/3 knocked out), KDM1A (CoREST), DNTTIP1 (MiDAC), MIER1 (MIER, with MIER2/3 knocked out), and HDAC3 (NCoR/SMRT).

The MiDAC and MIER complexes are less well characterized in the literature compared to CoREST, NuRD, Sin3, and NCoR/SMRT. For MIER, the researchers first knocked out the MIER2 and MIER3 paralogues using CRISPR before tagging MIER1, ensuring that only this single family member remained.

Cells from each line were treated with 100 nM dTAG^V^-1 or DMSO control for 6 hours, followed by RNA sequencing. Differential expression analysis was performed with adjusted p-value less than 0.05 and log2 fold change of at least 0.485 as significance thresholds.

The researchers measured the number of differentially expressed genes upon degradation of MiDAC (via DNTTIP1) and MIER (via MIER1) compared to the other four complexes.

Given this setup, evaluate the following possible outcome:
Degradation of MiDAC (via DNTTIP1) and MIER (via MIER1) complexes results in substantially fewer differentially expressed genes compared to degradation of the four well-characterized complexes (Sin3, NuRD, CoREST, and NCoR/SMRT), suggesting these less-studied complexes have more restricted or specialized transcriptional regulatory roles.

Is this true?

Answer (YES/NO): YES